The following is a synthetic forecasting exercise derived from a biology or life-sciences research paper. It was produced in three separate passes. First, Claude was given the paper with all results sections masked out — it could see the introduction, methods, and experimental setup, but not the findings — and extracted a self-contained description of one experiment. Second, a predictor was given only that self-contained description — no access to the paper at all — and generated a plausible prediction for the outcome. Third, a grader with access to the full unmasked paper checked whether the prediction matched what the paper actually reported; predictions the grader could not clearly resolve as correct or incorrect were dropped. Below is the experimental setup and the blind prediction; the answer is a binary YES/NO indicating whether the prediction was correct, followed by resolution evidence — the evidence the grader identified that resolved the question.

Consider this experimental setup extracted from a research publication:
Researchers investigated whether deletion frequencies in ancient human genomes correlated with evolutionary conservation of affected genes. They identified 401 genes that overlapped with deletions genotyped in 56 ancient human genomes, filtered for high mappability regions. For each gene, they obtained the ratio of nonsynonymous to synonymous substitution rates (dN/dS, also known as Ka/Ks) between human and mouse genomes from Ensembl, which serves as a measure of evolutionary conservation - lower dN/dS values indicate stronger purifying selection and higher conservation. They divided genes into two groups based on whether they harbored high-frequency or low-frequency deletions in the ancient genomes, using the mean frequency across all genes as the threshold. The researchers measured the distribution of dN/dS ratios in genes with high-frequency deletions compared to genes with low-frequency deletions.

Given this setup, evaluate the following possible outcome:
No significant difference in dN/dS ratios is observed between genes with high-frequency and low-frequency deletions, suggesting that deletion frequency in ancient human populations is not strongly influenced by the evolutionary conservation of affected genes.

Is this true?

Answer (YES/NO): NO